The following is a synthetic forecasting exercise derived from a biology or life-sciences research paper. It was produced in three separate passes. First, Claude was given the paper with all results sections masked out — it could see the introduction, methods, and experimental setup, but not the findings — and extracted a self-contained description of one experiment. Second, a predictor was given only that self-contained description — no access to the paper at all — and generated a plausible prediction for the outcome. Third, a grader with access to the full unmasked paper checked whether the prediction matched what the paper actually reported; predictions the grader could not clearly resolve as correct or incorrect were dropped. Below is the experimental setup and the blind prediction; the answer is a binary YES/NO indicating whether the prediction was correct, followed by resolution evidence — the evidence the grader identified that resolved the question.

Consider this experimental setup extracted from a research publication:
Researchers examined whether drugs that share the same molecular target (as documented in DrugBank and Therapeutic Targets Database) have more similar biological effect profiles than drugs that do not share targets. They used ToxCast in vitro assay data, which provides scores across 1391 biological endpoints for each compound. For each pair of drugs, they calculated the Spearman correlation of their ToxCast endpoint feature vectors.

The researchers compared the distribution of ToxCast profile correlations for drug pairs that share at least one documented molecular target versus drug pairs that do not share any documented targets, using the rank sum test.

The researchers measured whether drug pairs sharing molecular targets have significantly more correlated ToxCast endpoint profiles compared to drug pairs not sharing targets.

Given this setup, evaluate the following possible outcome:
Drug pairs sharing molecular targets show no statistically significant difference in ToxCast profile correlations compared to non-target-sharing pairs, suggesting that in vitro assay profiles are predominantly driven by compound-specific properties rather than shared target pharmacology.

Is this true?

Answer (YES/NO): NO